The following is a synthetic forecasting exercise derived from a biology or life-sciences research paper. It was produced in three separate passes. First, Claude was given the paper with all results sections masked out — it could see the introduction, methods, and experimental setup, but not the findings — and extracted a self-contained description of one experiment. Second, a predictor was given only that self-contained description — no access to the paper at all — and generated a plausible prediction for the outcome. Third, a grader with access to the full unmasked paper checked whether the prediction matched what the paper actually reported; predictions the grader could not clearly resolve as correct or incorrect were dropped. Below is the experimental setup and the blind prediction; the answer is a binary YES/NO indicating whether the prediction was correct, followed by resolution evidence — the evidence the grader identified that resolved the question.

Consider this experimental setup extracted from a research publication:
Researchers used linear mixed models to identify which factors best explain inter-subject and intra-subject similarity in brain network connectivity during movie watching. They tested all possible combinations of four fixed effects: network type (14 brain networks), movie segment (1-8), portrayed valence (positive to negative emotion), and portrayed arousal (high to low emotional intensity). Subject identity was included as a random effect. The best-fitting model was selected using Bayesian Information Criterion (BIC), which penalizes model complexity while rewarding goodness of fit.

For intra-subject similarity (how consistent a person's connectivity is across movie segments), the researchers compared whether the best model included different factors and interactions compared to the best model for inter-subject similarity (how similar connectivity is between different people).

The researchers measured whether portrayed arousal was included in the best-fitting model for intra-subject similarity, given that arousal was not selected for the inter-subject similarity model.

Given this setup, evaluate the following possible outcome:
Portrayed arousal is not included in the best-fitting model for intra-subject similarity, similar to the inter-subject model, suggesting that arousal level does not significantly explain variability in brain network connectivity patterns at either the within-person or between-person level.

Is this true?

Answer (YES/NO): NO